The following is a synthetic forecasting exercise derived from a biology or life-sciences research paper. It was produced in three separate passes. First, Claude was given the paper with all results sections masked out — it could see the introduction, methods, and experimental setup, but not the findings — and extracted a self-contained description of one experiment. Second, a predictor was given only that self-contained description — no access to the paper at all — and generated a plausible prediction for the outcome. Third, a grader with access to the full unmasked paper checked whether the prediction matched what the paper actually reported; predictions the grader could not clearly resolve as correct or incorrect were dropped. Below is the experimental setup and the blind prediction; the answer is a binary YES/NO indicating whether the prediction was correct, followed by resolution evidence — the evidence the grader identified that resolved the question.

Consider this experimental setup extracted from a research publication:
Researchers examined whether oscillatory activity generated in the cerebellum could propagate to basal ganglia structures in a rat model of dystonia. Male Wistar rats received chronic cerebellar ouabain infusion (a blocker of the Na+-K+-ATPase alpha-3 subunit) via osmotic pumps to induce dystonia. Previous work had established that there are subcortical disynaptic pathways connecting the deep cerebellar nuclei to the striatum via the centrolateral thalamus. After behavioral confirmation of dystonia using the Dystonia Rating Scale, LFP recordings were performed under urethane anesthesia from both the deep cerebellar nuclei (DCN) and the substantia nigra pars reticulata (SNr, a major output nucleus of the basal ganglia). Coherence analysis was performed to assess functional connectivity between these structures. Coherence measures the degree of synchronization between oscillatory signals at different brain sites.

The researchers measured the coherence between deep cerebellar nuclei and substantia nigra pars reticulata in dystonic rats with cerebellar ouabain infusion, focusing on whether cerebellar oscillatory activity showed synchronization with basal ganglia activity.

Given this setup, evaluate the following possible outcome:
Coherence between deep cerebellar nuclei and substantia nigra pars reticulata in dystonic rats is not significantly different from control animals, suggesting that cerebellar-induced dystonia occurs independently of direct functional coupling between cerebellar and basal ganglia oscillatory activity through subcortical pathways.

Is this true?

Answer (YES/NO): NO